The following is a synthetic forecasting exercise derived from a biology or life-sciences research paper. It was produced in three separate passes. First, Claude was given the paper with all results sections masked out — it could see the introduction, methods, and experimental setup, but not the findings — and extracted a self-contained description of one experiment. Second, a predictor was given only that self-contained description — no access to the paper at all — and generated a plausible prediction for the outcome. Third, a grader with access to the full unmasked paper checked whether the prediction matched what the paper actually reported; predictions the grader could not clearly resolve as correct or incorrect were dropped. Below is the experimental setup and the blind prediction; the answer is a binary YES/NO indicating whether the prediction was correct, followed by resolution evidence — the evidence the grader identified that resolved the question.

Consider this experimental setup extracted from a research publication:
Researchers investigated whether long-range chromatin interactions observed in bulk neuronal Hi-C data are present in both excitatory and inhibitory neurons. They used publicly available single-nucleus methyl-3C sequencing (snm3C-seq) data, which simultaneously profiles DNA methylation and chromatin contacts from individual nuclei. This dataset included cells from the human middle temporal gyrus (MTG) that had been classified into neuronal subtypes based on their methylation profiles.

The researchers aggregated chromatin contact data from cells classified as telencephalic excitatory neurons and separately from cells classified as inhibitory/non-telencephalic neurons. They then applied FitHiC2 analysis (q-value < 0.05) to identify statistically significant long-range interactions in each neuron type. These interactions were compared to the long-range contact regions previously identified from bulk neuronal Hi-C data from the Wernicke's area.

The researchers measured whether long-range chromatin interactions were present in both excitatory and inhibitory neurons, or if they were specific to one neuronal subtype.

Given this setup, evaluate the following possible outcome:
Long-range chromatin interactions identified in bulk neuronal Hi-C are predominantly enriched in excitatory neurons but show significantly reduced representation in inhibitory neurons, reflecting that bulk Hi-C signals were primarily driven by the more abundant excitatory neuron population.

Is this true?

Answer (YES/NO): NO